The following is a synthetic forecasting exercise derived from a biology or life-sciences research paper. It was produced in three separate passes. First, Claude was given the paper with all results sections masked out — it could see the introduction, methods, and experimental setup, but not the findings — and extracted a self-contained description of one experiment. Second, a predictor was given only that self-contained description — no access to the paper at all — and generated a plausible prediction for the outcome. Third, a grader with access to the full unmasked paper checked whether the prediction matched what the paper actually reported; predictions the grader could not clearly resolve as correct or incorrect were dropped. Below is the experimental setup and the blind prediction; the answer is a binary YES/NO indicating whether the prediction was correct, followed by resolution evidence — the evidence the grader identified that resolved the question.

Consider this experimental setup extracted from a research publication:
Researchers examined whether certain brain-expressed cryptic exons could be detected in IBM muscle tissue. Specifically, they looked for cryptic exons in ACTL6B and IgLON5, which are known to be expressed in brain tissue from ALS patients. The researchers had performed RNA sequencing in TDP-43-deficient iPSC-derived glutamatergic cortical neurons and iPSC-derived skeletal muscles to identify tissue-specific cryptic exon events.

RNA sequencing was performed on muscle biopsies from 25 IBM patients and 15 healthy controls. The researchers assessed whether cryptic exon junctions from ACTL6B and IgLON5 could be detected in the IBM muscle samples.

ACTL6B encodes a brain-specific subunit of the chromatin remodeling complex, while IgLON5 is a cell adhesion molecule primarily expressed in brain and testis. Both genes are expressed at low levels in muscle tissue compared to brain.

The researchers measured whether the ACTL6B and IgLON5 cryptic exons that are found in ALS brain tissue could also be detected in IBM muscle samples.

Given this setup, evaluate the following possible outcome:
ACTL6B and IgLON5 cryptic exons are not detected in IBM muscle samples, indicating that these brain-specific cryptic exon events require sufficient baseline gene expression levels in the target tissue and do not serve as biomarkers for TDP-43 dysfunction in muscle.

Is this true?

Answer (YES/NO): YES